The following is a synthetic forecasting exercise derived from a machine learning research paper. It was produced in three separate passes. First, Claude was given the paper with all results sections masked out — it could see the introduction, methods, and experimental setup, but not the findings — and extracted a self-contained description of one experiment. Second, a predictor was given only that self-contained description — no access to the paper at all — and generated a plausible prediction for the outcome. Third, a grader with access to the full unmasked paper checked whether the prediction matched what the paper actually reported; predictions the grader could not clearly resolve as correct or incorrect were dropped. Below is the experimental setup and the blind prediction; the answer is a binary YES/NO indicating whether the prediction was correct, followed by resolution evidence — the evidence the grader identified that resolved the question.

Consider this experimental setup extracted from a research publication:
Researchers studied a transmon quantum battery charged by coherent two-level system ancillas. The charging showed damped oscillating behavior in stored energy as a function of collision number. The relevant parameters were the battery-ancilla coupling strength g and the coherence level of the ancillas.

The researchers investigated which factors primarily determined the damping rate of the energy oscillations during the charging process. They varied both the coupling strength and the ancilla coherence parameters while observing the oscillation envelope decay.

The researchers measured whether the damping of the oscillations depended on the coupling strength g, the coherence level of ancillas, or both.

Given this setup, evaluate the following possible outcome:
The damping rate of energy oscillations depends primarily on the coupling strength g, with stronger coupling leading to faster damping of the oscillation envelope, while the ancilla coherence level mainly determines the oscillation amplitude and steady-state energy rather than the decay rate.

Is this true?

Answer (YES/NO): NO